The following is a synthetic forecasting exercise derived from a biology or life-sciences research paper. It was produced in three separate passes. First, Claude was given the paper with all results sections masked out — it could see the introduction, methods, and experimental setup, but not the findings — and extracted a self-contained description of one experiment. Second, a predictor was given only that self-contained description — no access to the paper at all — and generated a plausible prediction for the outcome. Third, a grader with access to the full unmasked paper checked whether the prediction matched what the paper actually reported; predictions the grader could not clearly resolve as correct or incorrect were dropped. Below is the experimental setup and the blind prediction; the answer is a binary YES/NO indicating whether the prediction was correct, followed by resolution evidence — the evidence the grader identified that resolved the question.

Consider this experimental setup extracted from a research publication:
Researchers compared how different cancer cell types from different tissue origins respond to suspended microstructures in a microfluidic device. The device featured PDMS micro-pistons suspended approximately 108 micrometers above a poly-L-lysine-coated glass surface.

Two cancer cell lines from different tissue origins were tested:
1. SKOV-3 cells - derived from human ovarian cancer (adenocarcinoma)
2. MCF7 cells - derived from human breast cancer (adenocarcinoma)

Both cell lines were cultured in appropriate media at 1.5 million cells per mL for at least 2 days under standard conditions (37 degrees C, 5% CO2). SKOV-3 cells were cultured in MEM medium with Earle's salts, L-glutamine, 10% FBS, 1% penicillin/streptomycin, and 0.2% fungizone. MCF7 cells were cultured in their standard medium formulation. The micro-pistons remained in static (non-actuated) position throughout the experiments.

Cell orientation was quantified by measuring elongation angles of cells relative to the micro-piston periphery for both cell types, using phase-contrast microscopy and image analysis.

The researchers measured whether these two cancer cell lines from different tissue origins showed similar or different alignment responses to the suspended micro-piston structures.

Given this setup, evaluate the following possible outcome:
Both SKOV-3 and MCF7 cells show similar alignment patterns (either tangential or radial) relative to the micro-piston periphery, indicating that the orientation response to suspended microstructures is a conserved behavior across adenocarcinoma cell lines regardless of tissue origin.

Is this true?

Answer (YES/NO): NO